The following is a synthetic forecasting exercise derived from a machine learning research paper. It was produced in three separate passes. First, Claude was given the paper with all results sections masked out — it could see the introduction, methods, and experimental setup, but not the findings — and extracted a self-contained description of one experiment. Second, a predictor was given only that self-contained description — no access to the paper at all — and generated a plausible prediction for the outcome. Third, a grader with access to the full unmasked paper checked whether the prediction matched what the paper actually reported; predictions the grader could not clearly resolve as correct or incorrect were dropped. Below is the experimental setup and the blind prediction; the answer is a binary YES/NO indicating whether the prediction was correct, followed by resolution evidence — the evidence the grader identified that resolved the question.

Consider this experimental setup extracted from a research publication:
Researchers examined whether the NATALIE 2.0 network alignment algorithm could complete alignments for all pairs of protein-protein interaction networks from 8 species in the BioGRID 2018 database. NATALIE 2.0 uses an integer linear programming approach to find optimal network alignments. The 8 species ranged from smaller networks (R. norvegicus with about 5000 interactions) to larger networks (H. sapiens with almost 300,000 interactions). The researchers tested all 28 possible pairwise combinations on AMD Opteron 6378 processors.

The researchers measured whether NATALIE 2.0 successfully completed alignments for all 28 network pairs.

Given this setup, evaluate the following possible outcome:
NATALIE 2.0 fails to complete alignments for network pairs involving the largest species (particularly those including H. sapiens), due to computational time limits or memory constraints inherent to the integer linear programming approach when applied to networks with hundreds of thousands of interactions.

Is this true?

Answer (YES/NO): YES